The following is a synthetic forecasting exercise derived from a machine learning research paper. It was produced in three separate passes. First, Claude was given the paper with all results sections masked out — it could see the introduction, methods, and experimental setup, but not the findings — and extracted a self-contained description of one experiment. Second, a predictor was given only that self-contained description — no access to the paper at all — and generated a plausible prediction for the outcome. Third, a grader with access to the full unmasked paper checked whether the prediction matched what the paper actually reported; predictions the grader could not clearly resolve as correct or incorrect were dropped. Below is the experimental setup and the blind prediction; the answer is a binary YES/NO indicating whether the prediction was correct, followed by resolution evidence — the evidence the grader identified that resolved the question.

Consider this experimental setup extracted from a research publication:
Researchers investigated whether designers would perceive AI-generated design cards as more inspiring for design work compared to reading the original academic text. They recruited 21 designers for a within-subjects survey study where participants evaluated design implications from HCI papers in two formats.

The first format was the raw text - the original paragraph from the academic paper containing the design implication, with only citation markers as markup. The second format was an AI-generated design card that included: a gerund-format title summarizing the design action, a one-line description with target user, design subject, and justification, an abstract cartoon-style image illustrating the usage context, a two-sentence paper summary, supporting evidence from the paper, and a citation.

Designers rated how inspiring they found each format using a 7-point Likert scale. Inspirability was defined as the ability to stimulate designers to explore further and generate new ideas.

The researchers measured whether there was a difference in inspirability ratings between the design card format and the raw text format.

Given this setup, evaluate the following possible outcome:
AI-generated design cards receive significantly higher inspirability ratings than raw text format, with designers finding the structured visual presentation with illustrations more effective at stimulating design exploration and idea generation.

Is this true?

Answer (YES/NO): YES